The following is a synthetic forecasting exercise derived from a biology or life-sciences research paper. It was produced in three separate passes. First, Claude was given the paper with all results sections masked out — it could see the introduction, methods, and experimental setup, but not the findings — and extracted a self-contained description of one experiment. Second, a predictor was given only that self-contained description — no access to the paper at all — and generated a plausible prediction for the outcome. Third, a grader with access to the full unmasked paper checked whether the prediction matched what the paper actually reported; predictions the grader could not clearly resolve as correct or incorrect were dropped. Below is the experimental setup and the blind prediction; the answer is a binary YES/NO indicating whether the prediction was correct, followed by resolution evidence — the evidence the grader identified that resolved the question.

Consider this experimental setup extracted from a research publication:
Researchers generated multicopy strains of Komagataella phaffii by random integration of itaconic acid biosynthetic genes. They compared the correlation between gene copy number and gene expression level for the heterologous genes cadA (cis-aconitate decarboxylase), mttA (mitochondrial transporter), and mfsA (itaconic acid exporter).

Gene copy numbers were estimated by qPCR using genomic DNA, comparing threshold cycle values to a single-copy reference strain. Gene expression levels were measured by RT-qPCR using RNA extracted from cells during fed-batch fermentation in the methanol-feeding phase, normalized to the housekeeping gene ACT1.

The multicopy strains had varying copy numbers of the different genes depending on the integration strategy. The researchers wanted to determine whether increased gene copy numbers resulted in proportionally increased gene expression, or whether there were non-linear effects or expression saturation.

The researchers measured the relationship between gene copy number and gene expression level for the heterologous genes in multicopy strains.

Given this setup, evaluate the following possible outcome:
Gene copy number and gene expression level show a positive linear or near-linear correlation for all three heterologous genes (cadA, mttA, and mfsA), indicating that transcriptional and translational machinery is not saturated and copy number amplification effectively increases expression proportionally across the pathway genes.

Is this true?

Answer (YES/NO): NO